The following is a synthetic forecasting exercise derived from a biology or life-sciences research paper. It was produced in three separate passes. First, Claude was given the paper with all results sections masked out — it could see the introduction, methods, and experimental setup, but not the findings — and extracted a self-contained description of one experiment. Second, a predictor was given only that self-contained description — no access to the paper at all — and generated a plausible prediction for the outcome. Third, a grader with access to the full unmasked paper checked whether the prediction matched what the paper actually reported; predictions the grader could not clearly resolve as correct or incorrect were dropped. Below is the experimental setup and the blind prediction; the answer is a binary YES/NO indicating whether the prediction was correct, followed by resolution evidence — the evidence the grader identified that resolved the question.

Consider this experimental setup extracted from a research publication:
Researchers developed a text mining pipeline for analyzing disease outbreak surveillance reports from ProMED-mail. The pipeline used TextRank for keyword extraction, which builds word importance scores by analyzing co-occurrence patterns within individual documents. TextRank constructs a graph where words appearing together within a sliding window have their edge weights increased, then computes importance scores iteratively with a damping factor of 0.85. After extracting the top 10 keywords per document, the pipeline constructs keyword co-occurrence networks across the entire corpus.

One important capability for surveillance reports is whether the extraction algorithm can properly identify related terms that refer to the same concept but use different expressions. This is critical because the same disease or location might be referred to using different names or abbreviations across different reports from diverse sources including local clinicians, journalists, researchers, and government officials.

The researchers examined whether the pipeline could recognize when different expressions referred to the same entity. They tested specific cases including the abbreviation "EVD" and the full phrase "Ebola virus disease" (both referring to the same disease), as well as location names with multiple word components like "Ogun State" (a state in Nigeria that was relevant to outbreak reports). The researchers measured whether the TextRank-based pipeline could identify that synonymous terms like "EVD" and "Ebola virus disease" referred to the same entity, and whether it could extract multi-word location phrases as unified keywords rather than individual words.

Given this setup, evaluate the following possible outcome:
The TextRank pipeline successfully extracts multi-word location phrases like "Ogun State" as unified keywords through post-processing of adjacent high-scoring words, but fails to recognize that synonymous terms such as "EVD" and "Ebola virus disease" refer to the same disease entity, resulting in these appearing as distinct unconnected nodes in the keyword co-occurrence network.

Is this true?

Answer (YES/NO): NO